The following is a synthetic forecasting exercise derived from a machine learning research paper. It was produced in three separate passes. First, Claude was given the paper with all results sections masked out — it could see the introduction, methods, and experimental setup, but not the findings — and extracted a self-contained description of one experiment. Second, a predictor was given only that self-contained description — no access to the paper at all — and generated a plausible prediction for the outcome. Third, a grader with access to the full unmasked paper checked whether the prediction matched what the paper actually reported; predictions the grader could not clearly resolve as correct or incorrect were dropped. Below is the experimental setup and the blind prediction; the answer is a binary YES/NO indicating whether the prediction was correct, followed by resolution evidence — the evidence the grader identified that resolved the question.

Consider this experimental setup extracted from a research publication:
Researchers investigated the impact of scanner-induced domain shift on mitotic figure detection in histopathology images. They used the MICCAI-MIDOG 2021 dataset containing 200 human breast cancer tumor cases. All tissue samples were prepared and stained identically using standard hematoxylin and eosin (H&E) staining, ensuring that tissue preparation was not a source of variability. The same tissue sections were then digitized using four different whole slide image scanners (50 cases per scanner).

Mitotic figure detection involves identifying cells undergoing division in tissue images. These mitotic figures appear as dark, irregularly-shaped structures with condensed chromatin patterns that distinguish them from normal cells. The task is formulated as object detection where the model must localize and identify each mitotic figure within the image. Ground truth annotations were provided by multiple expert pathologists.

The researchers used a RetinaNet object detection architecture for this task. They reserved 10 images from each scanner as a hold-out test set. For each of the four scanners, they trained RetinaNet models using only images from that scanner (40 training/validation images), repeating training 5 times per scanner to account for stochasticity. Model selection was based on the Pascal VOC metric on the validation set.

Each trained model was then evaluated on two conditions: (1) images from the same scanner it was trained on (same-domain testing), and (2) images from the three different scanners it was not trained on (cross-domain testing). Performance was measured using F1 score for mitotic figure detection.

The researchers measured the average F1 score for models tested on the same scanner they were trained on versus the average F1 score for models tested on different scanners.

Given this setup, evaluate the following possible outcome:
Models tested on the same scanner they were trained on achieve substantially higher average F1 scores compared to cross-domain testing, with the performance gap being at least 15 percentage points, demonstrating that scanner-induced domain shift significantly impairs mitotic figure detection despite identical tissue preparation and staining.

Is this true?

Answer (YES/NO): YES